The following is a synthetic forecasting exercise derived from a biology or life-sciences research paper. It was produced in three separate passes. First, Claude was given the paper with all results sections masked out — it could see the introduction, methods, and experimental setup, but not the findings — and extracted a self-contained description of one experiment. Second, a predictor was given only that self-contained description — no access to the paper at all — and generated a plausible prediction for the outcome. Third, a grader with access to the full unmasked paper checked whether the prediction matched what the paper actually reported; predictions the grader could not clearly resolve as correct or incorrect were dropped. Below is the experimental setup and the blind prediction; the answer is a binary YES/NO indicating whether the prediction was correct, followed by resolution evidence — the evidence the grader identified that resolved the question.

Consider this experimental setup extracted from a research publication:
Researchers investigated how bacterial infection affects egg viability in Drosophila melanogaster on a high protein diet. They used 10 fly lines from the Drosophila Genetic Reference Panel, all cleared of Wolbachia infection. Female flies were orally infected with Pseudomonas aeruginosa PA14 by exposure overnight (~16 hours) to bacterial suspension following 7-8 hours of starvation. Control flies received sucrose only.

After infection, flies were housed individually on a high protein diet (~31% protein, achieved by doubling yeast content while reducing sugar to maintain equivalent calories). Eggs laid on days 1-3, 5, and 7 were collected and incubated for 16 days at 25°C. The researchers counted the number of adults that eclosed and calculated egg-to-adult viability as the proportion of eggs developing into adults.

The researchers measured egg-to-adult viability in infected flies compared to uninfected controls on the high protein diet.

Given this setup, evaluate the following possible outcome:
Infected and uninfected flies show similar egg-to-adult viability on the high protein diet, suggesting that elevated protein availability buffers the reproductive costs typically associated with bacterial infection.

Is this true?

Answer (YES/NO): NO